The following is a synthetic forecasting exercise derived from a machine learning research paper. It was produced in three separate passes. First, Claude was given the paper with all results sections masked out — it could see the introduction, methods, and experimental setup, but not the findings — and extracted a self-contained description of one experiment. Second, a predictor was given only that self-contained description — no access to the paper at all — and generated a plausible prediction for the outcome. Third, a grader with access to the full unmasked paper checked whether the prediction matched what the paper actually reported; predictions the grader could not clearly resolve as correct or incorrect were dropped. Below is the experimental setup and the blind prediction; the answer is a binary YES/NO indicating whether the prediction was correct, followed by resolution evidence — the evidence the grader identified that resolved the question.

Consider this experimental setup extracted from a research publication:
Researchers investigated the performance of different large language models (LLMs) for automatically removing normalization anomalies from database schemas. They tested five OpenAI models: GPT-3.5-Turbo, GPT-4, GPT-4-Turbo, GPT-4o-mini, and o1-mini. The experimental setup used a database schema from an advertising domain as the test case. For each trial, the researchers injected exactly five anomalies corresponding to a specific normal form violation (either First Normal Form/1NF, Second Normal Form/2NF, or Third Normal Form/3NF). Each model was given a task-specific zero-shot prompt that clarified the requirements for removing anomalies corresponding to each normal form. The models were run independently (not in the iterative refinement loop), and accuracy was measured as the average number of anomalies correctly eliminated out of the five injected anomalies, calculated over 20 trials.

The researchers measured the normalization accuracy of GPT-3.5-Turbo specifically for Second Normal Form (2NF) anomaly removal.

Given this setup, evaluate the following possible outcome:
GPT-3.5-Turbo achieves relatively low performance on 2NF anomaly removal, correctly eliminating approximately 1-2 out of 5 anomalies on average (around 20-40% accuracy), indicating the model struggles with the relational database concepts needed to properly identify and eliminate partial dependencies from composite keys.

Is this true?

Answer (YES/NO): NO